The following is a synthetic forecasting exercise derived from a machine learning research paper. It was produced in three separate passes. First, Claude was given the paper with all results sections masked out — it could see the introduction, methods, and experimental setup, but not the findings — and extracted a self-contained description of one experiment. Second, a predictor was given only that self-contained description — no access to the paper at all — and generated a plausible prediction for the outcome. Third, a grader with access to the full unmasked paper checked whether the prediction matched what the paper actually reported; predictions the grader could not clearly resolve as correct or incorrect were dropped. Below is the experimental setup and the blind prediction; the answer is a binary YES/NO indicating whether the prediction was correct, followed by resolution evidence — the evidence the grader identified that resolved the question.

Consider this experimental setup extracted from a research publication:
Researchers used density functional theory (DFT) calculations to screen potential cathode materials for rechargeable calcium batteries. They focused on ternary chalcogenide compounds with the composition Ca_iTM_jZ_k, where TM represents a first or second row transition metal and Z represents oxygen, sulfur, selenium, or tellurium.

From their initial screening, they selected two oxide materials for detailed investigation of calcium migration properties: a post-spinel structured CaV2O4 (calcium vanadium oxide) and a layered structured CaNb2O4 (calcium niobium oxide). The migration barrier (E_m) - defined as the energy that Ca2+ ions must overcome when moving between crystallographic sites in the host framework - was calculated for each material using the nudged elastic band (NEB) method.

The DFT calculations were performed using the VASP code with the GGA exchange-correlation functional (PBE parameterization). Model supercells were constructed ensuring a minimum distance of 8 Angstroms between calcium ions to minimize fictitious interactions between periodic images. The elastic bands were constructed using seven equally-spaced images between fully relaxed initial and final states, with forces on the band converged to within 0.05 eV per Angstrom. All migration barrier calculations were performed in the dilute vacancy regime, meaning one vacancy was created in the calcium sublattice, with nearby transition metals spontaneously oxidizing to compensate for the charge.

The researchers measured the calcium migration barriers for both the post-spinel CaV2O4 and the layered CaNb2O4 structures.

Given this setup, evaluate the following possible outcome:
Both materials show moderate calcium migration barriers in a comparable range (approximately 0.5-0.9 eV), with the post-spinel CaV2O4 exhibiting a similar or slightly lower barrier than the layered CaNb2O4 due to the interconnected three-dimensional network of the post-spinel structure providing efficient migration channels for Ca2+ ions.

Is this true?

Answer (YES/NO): YES